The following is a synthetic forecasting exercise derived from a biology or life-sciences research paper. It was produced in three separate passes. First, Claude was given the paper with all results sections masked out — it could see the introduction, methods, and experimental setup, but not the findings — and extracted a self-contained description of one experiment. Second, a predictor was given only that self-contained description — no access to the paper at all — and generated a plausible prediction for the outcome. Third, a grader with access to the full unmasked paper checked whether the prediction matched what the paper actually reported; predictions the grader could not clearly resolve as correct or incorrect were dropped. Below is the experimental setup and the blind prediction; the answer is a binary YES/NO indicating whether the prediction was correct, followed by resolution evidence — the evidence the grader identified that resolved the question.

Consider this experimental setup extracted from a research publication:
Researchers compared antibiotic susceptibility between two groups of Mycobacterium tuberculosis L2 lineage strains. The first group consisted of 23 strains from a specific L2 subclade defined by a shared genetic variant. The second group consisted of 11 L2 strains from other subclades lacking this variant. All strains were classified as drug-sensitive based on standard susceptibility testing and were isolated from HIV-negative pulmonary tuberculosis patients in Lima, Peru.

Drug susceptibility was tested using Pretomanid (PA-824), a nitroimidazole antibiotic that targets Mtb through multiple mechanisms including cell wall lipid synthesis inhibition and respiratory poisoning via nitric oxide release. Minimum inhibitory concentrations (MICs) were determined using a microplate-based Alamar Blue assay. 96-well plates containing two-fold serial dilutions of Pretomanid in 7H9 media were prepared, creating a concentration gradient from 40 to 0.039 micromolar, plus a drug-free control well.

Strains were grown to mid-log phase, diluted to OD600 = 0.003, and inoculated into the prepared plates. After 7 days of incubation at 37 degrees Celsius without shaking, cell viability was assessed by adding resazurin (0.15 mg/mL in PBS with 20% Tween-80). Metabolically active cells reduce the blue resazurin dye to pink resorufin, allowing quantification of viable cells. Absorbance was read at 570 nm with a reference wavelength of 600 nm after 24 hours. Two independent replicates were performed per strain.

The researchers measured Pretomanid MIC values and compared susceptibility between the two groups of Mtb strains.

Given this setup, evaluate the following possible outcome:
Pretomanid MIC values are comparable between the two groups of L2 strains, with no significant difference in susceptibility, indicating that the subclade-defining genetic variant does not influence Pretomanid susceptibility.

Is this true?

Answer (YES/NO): NO